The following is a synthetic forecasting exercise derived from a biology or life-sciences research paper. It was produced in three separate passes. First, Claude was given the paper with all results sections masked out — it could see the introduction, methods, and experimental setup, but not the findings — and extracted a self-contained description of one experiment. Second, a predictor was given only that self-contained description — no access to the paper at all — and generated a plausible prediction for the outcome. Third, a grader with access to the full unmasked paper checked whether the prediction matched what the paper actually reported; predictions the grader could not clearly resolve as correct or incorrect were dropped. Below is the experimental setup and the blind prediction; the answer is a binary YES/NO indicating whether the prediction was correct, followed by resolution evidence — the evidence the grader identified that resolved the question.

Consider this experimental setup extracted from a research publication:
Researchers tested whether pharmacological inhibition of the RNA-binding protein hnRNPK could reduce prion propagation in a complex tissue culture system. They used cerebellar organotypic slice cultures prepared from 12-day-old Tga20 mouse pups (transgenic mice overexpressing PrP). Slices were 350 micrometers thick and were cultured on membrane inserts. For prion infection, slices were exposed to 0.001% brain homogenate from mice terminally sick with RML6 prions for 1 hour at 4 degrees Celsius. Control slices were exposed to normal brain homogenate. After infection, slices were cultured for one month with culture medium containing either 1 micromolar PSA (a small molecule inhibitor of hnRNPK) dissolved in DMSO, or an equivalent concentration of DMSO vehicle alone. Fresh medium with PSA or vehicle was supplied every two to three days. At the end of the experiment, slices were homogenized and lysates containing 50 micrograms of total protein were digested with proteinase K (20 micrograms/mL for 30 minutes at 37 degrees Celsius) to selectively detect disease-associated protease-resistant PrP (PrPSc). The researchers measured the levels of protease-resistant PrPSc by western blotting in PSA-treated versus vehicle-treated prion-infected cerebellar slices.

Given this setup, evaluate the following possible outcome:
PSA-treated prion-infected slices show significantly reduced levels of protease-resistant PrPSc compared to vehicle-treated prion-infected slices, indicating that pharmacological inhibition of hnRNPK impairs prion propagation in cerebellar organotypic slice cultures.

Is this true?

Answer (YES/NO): YES